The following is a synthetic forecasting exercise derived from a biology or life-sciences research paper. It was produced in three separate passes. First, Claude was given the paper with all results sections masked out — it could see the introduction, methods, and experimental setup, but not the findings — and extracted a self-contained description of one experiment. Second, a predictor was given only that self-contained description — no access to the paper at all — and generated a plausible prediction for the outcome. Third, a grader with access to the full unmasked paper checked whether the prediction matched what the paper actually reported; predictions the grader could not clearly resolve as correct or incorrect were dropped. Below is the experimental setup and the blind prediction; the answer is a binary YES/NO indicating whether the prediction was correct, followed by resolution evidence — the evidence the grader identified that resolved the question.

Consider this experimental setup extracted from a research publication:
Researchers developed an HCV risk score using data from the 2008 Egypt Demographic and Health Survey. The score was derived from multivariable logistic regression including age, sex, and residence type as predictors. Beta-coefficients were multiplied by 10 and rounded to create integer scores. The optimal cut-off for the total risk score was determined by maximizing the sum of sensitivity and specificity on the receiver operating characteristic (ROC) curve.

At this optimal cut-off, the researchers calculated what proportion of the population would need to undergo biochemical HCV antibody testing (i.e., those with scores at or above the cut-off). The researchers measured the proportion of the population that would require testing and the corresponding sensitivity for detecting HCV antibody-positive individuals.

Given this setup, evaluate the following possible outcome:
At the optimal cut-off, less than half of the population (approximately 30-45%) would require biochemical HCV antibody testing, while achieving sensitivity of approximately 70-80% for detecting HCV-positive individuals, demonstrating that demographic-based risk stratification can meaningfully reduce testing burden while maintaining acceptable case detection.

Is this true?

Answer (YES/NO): YES